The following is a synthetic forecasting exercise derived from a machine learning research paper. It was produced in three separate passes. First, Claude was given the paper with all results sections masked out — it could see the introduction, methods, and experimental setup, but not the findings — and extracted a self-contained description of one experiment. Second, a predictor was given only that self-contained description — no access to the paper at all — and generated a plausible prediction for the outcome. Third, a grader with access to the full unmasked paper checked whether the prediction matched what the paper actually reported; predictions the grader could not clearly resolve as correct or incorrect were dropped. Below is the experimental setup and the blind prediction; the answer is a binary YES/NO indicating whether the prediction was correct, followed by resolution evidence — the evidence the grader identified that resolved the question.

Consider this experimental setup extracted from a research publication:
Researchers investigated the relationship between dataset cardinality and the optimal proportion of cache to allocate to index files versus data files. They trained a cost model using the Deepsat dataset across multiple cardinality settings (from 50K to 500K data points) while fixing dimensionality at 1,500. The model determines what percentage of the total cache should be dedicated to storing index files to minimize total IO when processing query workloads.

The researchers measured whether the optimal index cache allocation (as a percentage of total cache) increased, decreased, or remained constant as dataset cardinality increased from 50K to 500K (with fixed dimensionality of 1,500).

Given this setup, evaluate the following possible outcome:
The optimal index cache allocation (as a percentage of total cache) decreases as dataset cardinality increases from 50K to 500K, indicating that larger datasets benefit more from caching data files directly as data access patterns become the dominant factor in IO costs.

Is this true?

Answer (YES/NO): NO